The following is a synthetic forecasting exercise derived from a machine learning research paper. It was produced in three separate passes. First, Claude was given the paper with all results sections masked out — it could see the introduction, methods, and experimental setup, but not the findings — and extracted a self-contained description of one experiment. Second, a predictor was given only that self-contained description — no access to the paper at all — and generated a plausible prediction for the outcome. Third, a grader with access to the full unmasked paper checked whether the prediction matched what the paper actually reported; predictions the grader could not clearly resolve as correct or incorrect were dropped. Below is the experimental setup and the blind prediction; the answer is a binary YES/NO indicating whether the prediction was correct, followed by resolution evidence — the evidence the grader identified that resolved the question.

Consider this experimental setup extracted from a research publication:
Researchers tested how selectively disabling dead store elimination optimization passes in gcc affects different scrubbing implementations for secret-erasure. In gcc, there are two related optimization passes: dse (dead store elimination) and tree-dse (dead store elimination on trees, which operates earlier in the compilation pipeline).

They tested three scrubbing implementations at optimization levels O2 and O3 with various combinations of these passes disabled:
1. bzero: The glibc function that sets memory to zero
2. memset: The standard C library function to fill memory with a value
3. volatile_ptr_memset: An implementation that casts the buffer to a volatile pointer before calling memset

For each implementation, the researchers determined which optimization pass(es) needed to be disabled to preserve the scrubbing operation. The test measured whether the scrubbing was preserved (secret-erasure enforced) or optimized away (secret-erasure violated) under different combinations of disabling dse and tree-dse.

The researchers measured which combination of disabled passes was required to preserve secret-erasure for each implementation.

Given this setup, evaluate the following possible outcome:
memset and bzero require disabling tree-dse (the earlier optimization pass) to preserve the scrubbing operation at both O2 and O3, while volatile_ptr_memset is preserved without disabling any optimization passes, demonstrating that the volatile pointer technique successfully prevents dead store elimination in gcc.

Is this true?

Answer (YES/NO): NO